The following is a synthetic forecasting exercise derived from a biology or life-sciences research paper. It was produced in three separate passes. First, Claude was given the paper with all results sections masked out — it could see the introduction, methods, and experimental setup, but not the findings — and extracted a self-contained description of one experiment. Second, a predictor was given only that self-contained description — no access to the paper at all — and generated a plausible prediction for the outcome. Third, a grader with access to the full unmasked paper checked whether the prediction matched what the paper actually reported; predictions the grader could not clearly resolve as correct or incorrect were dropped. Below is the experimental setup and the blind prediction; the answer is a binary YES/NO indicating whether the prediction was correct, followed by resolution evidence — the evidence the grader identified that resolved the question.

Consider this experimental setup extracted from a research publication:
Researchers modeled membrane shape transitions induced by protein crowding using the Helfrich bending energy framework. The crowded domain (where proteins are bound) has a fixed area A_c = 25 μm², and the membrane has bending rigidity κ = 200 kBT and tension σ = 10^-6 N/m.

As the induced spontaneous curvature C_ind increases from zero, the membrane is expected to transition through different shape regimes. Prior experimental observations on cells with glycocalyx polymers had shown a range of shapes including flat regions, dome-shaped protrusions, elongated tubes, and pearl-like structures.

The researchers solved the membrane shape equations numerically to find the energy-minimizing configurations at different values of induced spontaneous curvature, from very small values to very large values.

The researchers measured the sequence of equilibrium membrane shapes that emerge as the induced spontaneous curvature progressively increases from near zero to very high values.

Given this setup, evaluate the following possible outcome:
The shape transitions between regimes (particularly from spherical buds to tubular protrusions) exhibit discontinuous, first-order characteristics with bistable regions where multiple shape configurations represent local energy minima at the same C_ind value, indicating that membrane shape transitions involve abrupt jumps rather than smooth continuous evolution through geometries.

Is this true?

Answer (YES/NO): YES